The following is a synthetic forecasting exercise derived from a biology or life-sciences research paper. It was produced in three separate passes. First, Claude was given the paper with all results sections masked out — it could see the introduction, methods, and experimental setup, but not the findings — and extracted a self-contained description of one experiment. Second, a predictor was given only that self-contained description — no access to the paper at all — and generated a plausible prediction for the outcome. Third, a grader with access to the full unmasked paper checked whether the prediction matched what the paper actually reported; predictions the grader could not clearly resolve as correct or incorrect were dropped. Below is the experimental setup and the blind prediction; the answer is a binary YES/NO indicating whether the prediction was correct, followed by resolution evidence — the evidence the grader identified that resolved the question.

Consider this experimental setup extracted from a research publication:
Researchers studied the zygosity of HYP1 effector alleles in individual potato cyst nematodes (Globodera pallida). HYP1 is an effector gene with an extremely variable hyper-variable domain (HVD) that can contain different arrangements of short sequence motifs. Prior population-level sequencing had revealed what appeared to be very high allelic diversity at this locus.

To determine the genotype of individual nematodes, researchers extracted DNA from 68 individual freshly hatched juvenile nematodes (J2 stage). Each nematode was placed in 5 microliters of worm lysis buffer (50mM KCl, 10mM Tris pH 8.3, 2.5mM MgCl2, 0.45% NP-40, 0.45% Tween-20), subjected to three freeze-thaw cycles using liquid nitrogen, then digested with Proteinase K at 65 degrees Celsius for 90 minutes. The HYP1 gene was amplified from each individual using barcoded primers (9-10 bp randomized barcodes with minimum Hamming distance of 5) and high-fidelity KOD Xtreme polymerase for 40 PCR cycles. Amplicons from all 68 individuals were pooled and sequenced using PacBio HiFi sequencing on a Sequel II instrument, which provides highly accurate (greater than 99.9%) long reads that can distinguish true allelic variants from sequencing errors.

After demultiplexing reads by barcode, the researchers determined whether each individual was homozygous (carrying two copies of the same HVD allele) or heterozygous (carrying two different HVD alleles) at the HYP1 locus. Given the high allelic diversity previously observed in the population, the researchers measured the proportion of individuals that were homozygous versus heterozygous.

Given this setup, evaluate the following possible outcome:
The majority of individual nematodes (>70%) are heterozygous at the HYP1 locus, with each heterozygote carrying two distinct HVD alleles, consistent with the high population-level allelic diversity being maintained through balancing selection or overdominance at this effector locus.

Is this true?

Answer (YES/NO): NO